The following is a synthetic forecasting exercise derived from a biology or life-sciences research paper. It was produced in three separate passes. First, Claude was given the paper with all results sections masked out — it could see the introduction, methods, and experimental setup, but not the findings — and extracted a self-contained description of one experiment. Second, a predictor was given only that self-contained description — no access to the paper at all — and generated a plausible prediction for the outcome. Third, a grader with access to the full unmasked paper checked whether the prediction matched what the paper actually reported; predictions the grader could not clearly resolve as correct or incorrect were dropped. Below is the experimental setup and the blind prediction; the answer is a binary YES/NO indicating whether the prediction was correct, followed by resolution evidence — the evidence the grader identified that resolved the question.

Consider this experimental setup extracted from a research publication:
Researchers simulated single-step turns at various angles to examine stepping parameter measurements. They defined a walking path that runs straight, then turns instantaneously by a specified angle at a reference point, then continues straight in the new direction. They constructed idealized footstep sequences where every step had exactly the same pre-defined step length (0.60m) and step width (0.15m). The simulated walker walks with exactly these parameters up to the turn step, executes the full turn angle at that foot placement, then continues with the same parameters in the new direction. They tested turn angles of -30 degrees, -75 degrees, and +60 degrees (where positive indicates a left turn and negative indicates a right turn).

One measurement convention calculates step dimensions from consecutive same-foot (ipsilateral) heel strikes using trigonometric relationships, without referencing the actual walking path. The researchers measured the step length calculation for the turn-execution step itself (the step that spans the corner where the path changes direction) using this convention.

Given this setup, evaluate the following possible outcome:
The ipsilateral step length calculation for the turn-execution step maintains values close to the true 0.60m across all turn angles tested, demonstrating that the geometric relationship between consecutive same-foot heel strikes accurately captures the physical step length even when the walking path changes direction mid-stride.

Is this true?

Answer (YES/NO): NO